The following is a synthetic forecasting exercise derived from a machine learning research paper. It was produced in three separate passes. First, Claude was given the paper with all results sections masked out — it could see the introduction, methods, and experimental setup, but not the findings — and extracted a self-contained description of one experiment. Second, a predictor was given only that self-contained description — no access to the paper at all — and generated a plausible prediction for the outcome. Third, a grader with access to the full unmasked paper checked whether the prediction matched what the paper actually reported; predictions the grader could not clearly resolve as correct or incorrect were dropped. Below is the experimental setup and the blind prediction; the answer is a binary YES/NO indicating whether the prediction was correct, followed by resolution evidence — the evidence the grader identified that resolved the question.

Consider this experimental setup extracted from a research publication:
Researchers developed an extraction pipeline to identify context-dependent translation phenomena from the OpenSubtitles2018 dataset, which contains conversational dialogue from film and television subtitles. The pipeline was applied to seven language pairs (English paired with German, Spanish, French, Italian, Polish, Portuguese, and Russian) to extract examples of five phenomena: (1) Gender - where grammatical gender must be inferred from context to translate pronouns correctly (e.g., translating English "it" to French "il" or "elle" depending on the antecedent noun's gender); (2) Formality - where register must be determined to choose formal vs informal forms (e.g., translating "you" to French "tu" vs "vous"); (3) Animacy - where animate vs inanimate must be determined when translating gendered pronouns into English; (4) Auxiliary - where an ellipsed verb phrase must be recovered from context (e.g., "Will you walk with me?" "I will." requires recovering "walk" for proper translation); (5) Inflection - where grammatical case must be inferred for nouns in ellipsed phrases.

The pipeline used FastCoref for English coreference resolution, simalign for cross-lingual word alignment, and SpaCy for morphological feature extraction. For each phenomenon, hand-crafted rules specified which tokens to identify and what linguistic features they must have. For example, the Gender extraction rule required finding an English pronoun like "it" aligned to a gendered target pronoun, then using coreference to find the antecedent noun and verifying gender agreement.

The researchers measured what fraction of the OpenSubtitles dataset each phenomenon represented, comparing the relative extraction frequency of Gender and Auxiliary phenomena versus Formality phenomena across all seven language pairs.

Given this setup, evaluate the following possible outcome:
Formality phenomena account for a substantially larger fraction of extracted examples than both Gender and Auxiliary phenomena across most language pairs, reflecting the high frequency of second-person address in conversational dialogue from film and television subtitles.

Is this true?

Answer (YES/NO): YES